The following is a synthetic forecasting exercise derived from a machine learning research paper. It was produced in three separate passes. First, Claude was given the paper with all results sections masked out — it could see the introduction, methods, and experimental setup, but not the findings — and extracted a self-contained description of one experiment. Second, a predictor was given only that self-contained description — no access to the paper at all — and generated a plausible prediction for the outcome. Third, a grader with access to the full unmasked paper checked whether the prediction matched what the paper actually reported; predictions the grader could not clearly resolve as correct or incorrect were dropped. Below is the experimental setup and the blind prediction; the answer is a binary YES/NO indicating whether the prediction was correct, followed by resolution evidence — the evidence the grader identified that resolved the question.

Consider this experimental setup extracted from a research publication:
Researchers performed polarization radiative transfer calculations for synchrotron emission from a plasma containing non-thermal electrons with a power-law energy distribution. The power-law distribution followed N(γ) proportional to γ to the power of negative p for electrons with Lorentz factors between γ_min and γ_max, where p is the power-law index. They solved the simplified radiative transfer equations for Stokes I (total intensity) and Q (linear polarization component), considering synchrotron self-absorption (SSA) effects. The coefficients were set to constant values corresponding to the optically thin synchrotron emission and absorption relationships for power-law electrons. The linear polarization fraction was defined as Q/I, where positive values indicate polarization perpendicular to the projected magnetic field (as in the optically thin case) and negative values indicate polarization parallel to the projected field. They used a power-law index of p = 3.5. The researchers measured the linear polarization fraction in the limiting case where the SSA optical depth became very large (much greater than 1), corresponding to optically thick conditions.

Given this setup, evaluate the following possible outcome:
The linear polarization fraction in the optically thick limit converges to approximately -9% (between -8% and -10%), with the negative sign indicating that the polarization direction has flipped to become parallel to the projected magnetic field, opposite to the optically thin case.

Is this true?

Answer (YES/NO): YES